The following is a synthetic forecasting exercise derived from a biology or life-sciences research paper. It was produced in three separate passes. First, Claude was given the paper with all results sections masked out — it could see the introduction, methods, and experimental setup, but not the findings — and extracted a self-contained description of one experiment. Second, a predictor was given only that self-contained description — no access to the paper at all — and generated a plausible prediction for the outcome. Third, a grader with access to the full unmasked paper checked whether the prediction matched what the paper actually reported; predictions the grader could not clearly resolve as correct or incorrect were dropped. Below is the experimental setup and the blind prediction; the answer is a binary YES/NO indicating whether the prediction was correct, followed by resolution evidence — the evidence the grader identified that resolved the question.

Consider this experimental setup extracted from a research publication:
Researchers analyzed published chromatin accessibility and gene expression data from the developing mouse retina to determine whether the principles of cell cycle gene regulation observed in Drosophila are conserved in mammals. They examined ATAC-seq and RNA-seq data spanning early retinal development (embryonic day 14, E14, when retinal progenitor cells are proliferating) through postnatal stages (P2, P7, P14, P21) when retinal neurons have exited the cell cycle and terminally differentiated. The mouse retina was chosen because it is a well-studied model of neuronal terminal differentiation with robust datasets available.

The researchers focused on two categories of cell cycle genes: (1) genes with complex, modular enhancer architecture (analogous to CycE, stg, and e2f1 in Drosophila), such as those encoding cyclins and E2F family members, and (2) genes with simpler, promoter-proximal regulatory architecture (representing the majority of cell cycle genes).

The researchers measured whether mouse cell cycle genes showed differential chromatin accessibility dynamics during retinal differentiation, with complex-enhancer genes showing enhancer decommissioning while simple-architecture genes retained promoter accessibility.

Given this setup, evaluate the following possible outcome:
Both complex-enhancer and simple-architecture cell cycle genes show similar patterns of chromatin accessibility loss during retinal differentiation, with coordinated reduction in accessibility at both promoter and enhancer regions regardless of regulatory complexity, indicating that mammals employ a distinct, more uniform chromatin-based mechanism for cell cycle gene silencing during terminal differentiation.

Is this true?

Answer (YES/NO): NO